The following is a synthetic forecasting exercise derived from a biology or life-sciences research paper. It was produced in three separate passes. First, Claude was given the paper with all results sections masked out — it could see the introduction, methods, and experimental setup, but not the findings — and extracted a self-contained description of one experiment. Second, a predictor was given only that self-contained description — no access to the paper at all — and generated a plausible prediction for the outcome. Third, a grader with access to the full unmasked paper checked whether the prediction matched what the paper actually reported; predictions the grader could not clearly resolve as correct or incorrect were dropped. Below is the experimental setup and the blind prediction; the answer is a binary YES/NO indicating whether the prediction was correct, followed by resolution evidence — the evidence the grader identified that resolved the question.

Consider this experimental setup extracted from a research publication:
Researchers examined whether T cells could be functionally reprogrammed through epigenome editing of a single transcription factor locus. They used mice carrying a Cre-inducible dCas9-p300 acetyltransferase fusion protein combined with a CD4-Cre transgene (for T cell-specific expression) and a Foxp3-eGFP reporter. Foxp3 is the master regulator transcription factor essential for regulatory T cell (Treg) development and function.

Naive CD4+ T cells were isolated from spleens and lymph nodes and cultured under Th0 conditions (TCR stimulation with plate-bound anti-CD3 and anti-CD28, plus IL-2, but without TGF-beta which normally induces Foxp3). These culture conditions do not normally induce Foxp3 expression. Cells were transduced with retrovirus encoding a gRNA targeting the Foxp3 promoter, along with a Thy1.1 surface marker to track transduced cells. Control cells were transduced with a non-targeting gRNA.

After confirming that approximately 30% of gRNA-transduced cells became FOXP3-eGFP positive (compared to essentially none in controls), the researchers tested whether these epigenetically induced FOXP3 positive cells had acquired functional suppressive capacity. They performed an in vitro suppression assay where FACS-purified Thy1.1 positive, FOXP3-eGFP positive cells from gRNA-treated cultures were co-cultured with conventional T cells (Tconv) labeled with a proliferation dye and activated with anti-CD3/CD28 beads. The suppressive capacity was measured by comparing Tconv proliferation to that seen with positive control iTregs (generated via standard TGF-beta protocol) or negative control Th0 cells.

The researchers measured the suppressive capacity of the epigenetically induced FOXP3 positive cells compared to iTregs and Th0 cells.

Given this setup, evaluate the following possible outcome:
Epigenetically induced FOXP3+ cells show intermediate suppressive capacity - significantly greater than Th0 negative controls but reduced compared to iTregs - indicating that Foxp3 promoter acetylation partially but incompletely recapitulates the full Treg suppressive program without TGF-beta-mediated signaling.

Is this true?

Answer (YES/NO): NO